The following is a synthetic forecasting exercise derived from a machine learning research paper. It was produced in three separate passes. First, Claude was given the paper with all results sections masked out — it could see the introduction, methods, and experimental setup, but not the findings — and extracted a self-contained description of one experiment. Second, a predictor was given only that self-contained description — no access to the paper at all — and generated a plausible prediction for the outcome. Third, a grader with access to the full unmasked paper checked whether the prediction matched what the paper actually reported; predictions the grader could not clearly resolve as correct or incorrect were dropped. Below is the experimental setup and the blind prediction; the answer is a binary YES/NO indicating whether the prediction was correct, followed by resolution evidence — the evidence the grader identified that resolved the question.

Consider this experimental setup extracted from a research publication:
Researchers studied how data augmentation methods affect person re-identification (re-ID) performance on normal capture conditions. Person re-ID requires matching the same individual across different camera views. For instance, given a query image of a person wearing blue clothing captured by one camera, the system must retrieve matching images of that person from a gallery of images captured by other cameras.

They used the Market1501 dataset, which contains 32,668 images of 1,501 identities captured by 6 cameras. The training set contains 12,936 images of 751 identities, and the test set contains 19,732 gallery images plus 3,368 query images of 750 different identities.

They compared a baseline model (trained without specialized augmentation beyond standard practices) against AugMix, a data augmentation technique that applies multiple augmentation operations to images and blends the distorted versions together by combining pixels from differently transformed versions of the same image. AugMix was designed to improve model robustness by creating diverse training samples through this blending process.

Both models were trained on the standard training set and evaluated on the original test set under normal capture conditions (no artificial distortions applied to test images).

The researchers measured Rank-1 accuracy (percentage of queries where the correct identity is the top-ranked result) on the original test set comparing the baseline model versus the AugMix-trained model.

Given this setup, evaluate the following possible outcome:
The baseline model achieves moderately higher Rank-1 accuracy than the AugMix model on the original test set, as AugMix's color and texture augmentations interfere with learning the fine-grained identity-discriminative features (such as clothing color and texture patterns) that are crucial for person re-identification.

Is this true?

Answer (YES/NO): YES